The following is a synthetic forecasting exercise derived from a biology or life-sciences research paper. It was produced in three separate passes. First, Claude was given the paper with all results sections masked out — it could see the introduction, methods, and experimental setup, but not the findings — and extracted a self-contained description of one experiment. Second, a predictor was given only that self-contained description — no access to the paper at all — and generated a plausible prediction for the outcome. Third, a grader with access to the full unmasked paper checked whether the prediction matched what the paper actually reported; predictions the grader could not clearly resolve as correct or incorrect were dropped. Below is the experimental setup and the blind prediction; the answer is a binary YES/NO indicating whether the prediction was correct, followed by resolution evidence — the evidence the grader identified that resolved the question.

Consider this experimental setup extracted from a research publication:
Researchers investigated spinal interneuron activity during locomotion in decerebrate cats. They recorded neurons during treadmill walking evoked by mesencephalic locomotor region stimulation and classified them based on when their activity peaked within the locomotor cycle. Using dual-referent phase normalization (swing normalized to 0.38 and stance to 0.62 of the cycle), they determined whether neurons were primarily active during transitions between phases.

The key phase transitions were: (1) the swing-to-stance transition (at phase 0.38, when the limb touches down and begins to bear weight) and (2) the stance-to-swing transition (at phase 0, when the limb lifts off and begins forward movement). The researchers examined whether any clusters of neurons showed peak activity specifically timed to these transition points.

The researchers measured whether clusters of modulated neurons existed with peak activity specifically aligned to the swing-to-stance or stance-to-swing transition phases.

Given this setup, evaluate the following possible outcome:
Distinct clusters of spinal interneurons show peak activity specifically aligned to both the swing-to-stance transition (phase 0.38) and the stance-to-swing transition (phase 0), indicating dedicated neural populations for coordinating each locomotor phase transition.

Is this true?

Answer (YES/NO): NO